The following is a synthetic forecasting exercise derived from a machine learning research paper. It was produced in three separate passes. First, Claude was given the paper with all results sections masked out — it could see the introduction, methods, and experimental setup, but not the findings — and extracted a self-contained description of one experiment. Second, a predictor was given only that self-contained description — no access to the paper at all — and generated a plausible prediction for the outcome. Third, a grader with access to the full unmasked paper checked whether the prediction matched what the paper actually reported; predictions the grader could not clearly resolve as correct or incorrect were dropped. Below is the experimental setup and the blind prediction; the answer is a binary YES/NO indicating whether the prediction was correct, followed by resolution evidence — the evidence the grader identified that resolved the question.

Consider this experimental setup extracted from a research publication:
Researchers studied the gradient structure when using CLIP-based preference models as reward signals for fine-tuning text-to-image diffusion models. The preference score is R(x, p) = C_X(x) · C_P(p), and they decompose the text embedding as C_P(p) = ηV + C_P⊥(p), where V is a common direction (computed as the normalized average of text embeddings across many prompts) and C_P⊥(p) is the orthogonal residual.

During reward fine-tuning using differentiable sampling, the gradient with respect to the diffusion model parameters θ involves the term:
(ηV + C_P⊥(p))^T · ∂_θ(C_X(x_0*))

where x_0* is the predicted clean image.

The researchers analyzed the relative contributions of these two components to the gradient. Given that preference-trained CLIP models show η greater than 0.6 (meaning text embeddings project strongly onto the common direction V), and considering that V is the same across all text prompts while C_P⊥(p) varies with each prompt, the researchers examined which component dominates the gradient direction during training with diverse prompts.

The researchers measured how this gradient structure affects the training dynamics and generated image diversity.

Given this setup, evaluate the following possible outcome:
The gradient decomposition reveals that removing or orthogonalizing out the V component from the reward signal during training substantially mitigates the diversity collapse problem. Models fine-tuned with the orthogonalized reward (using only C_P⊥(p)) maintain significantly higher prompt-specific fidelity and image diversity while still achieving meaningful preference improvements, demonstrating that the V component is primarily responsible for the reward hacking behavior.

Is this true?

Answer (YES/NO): NO